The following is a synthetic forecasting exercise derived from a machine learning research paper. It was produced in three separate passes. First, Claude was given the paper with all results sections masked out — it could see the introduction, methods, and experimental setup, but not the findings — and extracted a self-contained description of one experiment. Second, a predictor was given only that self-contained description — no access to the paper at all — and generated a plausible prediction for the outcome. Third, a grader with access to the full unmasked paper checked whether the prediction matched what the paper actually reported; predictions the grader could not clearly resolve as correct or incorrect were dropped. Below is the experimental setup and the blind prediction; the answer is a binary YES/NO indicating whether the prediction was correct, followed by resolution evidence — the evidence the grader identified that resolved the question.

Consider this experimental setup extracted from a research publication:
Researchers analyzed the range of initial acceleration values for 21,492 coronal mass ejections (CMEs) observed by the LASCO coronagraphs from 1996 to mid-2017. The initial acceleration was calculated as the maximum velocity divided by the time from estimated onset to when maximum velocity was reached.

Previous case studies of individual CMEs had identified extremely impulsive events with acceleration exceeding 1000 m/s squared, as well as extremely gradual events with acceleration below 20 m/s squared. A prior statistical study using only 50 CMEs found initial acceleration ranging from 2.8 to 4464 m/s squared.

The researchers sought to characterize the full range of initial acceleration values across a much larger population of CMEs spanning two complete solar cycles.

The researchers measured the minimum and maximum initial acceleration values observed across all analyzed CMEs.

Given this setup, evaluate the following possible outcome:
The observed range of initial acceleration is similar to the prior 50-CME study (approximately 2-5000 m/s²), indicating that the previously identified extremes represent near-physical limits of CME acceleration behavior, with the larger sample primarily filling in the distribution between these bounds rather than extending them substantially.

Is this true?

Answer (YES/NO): NO